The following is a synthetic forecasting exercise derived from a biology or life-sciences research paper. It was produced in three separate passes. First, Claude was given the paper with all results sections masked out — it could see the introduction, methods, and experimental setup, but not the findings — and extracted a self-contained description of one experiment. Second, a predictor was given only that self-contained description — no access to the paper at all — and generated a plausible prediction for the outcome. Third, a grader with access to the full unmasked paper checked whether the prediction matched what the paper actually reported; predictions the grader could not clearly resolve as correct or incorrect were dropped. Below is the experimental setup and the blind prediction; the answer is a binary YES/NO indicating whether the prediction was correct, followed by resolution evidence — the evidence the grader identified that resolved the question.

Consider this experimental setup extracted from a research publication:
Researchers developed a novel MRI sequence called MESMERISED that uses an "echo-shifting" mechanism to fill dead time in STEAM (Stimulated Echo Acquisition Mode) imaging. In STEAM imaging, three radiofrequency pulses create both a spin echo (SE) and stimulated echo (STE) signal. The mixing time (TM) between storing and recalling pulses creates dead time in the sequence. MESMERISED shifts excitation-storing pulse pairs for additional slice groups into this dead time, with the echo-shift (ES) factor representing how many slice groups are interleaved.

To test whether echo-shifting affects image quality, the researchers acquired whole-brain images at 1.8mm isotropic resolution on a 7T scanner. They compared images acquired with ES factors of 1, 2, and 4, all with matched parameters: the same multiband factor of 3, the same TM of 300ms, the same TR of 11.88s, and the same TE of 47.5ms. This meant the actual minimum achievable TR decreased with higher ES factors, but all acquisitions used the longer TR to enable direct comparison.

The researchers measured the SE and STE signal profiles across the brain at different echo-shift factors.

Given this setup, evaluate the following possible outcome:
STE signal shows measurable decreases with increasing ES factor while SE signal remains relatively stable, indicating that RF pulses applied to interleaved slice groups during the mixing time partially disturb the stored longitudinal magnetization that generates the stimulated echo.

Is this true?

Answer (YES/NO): NO